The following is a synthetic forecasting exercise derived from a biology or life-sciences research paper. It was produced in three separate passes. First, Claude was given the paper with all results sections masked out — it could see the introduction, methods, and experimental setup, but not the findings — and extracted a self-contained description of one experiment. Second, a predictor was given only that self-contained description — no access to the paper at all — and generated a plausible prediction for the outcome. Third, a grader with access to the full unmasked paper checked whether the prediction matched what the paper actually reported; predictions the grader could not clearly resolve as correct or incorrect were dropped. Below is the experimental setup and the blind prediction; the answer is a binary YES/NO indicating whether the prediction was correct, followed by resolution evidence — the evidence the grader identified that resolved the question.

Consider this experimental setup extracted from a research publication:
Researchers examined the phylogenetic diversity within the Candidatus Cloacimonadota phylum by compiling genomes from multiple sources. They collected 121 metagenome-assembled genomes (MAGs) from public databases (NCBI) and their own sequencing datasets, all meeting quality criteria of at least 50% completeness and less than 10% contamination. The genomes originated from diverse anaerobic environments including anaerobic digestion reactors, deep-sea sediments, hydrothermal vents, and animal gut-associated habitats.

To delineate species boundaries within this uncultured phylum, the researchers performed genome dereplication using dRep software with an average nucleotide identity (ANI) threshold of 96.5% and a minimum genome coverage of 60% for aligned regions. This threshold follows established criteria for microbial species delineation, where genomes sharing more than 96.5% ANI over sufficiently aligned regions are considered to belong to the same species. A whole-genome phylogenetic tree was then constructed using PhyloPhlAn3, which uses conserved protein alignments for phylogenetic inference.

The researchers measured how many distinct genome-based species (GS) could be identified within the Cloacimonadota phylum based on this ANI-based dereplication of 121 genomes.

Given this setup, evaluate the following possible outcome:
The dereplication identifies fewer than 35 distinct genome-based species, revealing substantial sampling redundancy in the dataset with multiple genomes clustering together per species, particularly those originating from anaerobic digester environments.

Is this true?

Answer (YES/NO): NO